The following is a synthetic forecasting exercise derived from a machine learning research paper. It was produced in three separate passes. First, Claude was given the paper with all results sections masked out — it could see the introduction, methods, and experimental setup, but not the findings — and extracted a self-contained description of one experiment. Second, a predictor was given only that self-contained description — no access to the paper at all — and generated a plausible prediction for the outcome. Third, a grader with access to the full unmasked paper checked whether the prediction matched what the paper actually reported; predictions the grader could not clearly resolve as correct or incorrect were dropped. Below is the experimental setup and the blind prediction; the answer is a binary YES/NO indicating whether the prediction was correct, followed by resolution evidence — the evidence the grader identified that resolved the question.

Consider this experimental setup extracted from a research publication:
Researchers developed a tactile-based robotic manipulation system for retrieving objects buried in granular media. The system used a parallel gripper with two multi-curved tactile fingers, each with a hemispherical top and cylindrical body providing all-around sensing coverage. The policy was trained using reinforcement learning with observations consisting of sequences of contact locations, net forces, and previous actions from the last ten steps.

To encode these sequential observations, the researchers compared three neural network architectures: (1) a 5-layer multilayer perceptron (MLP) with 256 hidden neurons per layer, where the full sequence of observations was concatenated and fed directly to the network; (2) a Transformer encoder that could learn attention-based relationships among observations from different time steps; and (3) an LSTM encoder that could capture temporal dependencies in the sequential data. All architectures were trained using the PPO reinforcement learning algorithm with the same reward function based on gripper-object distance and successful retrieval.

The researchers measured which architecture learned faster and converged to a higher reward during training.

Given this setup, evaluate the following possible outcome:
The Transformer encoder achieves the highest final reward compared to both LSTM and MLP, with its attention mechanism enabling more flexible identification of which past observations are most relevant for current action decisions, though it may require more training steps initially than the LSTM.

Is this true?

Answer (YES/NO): NO